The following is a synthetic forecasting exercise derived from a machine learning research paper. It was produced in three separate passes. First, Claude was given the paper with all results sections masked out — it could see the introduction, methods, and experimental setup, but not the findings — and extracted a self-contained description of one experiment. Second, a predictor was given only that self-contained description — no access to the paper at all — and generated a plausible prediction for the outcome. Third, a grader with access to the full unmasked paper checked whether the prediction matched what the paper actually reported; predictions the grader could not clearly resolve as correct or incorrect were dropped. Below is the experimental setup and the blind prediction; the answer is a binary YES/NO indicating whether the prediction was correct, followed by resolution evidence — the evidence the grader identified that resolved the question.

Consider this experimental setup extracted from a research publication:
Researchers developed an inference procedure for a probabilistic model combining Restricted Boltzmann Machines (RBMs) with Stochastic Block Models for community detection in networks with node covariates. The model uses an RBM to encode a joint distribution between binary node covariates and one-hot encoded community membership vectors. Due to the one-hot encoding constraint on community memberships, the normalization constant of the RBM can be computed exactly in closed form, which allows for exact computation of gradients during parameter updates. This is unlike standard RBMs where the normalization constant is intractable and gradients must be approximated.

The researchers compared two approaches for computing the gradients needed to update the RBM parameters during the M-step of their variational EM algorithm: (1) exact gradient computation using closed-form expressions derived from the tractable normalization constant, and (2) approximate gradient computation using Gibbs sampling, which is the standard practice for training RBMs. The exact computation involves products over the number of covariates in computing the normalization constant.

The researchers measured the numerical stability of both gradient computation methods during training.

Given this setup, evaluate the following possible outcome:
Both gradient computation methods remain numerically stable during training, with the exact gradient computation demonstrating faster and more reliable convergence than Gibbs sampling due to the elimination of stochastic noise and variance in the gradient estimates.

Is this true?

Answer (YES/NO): NO